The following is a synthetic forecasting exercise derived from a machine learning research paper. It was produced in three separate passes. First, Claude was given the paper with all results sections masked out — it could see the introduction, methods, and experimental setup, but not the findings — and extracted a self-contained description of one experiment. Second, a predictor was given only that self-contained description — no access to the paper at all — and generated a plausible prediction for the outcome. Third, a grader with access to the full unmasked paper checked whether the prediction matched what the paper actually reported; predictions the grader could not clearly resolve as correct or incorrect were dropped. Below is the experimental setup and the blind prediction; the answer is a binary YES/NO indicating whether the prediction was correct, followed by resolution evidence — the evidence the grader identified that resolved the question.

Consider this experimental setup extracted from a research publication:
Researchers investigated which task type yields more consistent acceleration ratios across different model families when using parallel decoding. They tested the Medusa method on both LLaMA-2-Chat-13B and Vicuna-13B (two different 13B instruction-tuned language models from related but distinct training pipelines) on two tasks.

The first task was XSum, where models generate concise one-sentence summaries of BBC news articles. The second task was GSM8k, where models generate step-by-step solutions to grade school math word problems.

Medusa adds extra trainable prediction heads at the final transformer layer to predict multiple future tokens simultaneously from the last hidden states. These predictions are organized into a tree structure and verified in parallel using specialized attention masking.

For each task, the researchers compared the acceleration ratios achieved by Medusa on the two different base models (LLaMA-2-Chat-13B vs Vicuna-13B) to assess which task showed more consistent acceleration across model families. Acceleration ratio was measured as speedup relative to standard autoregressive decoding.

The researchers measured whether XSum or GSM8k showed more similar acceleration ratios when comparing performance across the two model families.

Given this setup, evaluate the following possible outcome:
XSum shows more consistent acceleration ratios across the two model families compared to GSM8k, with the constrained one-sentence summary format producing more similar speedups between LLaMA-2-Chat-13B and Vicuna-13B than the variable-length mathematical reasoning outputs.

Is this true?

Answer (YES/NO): NO